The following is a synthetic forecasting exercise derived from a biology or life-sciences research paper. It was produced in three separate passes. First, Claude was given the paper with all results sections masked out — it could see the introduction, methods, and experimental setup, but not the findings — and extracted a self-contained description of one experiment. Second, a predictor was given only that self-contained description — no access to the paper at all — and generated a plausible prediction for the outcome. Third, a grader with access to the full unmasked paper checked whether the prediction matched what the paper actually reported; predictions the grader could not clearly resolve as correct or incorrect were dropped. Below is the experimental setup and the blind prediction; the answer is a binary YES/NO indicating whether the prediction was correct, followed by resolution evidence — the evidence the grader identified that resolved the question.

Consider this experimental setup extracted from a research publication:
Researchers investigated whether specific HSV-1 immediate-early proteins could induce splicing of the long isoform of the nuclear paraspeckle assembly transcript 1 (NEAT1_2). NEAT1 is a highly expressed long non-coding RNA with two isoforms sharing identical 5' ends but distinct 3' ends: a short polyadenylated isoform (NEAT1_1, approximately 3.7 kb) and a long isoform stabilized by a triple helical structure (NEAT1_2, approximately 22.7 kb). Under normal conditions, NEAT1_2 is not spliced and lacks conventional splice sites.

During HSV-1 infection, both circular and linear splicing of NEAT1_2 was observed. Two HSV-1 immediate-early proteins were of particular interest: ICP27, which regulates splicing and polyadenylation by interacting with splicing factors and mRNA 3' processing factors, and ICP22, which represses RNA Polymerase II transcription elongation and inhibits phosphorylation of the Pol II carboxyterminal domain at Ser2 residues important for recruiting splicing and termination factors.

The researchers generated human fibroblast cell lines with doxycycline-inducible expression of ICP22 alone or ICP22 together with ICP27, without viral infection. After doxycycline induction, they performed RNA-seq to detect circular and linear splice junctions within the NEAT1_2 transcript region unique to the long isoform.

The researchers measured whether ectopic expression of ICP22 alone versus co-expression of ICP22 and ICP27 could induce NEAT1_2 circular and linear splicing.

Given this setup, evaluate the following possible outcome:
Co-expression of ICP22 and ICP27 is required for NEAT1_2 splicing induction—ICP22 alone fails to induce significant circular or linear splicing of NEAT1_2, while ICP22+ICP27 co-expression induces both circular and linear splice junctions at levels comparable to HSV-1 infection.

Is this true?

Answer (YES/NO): NO